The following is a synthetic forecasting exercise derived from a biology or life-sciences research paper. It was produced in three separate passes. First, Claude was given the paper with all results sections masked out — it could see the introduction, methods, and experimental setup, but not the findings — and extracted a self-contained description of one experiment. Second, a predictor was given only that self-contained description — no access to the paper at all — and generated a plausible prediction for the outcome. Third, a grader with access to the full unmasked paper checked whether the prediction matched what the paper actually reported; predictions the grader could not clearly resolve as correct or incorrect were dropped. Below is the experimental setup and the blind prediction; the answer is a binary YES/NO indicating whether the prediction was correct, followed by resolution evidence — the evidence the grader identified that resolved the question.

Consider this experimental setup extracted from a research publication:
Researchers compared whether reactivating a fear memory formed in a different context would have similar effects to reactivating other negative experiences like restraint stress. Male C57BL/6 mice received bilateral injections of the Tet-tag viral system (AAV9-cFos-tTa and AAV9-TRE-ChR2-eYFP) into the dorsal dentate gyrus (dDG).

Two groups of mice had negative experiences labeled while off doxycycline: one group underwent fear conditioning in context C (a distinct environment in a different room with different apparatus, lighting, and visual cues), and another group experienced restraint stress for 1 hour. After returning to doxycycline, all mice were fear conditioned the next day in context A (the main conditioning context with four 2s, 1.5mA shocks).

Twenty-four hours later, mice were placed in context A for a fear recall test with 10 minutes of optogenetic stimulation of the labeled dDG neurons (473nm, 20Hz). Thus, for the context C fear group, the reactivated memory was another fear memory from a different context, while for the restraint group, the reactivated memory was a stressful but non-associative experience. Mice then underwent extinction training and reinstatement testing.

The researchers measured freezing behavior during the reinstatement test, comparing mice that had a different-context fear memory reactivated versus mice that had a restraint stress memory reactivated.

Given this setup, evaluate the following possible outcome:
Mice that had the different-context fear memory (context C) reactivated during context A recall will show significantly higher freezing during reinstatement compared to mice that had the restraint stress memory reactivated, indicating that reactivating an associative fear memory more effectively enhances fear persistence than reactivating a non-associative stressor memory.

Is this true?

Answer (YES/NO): NO